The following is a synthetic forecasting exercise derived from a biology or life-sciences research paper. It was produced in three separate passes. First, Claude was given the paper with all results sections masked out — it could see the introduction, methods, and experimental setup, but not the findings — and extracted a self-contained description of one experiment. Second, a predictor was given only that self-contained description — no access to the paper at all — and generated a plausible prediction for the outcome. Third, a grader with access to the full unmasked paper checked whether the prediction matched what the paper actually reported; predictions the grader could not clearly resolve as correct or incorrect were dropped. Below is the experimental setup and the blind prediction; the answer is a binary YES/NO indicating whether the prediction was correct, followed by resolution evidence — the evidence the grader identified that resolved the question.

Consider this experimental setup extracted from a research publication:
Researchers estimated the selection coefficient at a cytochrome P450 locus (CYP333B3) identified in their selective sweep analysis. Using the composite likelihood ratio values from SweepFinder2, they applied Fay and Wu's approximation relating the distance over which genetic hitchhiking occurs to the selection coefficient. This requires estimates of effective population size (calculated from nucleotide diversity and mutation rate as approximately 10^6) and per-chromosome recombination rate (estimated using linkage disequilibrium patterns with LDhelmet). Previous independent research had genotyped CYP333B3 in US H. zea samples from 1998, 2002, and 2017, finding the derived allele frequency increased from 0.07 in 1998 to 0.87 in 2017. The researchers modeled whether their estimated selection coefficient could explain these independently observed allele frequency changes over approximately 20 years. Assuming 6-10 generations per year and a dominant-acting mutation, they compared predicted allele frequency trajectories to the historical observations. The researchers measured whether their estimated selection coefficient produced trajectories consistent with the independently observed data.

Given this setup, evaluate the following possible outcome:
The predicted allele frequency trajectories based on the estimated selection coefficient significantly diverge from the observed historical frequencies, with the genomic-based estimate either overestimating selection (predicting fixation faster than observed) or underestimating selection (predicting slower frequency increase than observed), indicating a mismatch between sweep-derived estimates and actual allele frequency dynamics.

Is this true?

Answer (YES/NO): NO